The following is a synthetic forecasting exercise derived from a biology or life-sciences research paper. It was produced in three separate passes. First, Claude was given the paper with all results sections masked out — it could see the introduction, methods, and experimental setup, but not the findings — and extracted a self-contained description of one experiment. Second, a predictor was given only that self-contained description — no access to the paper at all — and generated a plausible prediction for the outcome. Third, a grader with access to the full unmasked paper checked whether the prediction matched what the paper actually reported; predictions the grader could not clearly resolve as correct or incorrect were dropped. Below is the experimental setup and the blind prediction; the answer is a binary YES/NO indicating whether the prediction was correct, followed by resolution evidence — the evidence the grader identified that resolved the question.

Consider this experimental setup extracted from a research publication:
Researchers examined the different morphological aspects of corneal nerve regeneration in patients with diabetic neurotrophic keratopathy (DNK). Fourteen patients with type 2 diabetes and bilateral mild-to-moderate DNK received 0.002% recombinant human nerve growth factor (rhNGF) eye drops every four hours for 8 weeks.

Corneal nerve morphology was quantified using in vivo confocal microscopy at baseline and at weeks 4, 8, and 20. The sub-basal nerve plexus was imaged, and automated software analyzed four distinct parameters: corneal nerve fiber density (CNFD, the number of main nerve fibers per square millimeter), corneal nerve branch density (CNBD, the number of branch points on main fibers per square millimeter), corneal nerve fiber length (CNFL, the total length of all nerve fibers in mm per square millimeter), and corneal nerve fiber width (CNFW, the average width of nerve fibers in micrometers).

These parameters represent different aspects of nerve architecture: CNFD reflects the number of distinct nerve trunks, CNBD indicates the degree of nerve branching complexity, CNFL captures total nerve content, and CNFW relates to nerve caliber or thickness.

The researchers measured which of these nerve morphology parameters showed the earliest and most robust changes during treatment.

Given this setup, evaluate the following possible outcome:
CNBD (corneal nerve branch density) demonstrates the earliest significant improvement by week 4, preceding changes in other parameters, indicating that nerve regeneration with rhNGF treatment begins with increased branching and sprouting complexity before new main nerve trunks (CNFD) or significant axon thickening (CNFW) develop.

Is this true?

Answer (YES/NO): NO